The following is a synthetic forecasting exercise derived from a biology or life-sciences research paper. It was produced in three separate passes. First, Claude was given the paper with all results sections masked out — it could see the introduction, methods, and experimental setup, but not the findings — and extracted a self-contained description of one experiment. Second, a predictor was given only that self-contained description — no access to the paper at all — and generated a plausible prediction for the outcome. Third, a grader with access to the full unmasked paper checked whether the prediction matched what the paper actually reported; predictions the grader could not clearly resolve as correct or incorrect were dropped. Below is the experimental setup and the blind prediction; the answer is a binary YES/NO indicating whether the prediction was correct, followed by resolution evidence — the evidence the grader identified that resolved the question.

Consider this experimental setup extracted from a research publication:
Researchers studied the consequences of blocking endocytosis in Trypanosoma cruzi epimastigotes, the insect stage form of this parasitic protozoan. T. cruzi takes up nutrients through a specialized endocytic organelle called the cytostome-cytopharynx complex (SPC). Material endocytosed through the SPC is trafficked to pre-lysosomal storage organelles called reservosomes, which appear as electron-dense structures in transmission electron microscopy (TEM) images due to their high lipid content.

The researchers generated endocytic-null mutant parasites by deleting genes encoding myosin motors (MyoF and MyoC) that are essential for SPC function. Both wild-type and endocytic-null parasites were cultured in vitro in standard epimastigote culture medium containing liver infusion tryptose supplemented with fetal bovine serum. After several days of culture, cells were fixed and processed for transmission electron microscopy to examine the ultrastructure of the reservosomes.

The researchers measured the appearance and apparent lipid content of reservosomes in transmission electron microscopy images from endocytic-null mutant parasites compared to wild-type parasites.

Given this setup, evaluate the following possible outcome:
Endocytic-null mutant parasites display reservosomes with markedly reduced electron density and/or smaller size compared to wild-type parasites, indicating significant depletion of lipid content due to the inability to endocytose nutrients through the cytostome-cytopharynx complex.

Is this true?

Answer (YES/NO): NO